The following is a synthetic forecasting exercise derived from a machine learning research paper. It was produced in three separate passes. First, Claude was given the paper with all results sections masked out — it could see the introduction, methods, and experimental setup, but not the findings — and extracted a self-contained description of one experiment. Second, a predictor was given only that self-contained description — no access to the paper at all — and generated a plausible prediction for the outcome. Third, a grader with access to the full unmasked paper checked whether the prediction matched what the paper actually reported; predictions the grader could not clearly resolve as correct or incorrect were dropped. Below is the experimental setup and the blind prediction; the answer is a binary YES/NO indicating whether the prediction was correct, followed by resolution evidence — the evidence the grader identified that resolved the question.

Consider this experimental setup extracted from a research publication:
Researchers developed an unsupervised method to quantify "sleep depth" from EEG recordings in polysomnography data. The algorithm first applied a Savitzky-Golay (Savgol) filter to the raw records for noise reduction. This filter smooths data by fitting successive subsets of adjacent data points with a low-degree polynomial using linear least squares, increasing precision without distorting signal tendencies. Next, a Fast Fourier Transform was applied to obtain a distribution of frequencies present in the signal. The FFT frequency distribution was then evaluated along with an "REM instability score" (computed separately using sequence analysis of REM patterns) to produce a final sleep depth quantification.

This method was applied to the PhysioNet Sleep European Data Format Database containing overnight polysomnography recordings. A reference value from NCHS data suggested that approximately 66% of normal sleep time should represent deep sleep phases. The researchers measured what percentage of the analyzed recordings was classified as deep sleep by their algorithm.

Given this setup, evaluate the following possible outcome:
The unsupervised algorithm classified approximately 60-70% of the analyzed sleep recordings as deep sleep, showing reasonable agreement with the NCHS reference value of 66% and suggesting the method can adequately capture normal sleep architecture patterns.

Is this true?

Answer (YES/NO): NO